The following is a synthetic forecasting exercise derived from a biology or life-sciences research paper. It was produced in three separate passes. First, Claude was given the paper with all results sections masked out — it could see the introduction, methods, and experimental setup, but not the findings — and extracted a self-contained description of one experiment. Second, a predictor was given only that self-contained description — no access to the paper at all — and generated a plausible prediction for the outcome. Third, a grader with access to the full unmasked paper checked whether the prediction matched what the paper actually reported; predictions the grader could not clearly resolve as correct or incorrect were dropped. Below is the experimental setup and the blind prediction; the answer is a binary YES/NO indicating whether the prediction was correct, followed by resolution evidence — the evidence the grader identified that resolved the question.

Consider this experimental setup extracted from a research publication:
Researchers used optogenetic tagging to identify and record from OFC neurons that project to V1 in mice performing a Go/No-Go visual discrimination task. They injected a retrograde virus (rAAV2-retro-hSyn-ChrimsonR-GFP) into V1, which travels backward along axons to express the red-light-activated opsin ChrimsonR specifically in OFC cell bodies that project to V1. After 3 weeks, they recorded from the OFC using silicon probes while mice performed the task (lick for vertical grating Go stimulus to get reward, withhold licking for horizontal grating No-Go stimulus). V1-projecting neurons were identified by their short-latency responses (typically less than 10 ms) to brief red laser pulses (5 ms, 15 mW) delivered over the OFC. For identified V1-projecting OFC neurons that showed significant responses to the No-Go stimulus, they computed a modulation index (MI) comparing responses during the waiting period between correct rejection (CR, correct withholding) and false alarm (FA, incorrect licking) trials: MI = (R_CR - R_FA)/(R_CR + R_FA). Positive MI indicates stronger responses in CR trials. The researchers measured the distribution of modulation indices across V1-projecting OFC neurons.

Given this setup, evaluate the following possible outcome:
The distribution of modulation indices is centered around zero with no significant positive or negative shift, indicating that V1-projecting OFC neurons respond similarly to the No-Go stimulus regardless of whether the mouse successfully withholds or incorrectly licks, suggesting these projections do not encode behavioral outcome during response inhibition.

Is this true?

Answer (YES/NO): NO